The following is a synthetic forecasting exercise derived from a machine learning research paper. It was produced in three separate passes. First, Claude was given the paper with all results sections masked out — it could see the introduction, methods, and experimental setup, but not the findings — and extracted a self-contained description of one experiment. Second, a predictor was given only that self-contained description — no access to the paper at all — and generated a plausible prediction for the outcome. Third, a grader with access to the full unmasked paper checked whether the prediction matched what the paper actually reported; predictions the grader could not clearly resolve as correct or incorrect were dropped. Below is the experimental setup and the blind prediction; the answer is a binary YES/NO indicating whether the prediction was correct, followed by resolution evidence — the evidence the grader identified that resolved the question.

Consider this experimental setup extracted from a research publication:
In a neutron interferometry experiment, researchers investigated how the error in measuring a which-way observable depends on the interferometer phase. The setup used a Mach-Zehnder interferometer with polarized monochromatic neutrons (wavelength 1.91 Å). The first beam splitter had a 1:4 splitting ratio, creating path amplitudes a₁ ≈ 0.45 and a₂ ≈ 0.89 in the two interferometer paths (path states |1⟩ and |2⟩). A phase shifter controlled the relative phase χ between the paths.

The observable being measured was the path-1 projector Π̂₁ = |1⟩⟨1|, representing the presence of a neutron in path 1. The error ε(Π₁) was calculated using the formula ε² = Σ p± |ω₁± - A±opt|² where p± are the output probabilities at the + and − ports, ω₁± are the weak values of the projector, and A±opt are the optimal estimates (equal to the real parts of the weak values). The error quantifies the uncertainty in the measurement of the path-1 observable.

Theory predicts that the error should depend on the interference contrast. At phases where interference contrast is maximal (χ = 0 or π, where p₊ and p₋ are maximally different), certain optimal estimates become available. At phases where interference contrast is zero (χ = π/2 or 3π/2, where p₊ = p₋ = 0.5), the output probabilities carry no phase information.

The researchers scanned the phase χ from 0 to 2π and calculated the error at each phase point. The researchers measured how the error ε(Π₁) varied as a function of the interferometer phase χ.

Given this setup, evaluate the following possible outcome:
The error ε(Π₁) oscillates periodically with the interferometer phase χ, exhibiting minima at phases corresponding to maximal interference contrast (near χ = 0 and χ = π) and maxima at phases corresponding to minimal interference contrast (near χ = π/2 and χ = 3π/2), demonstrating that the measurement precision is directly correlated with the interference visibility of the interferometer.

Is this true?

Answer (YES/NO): YES